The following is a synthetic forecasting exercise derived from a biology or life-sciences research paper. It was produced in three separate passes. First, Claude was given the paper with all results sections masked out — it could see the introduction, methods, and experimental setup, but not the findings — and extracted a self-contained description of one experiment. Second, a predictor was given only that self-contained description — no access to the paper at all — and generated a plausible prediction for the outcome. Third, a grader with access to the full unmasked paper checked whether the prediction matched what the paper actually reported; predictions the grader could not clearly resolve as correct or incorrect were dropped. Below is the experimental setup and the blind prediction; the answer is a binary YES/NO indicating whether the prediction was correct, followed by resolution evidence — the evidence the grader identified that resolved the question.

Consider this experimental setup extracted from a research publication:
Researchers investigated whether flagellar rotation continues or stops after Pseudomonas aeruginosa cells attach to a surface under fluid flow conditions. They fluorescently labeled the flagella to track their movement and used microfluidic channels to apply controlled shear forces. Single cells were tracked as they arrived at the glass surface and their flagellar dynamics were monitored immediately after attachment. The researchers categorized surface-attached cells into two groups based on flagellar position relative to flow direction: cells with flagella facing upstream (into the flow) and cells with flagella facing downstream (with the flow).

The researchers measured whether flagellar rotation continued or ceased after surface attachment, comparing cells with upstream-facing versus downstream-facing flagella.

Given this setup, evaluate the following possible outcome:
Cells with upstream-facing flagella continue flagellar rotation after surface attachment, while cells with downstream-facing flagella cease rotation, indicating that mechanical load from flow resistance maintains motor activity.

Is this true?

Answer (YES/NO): NO